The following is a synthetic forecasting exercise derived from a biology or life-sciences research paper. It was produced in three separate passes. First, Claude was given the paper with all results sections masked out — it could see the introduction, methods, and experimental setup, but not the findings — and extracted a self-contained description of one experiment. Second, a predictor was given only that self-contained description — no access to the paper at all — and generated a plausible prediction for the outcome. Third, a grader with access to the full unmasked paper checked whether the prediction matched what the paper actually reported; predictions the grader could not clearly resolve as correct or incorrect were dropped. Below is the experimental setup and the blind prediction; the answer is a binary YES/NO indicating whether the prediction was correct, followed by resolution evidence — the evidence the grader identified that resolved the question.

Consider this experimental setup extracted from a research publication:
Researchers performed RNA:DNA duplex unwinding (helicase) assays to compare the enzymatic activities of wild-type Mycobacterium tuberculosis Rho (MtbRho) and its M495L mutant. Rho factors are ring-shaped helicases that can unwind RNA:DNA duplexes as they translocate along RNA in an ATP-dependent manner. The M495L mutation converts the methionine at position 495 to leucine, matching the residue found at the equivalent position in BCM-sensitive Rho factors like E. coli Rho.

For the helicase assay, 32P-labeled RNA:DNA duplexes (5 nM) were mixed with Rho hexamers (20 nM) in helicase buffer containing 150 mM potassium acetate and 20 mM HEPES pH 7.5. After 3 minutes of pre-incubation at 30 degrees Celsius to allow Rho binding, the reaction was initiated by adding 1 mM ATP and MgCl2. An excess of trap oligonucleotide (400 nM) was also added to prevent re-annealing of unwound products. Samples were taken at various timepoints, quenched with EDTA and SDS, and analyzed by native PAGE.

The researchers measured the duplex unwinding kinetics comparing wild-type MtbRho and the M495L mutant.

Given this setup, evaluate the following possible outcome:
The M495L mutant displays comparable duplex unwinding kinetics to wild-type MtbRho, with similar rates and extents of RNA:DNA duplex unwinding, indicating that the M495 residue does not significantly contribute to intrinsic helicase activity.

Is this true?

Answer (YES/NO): NO